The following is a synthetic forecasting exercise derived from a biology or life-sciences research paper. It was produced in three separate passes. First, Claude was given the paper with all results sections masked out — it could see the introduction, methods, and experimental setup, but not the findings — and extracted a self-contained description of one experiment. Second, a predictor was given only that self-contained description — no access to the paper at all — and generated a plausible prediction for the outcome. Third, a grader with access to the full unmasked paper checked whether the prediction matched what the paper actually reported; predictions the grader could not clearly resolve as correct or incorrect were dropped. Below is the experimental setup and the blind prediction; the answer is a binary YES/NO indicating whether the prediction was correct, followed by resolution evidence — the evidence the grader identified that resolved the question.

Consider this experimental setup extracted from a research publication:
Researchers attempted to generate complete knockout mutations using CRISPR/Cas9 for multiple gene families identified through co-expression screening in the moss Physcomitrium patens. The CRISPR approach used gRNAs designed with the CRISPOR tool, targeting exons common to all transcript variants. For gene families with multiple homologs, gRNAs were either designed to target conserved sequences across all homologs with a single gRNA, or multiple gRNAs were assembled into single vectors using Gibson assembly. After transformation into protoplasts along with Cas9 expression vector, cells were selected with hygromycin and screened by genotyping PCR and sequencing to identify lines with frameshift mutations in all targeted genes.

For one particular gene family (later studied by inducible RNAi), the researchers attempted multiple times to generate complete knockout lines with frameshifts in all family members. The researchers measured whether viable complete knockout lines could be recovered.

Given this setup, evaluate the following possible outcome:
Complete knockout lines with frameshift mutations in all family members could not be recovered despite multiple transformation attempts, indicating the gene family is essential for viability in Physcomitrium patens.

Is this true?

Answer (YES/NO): YES